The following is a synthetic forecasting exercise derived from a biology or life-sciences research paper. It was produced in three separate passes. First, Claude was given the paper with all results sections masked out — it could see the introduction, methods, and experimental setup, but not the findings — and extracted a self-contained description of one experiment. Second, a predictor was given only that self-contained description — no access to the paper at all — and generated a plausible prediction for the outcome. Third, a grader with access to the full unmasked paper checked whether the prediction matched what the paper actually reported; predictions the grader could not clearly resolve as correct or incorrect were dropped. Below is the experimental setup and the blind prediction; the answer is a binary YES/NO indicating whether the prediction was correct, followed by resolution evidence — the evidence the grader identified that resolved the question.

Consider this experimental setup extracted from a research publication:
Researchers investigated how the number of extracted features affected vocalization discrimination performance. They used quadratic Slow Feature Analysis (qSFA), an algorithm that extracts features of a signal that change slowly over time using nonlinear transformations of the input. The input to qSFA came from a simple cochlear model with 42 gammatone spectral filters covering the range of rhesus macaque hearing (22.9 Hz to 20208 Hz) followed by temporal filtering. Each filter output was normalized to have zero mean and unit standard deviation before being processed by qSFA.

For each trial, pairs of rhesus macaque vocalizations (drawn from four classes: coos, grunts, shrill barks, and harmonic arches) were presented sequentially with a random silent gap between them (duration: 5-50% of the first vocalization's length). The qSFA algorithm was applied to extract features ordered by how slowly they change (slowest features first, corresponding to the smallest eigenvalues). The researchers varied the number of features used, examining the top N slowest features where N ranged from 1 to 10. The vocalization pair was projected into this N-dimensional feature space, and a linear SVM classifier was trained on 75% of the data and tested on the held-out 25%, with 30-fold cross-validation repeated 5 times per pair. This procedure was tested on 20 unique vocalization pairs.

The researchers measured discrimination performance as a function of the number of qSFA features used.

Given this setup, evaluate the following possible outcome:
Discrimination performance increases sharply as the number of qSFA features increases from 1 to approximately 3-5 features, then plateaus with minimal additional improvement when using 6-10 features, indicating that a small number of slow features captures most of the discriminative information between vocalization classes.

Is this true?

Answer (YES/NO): YES